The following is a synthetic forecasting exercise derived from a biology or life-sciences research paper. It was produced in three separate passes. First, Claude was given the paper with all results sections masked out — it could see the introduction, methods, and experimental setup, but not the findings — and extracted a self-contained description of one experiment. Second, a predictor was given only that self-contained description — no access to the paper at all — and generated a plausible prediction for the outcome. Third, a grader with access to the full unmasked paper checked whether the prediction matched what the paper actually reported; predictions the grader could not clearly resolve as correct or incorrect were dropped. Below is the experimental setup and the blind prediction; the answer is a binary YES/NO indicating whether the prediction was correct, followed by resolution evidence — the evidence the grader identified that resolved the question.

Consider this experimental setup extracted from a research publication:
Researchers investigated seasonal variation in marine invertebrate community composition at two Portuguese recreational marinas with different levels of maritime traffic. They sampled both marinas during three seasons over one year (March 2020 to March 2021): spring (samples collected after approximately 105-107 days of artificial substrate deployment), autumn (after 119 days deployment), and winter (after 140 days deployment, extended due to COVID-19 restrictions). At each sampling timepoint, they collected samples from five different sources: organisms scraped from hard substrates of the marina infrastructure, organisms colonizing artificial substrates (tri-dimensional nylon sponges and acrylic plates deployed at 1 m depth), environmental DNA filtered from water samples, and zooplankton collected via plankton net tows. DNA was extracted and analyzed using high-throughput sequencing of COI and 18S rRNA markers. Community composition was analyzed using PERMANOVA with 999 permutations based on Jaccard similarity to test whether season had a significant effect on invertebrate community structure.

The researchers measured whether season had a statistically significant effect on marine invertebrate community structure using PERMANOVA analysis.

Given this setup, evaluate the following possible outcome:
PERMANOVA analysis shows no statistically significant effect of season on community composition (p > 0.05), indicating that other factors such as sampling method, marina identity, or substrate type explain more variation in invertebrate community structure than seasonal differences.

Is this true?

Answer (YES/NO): NO